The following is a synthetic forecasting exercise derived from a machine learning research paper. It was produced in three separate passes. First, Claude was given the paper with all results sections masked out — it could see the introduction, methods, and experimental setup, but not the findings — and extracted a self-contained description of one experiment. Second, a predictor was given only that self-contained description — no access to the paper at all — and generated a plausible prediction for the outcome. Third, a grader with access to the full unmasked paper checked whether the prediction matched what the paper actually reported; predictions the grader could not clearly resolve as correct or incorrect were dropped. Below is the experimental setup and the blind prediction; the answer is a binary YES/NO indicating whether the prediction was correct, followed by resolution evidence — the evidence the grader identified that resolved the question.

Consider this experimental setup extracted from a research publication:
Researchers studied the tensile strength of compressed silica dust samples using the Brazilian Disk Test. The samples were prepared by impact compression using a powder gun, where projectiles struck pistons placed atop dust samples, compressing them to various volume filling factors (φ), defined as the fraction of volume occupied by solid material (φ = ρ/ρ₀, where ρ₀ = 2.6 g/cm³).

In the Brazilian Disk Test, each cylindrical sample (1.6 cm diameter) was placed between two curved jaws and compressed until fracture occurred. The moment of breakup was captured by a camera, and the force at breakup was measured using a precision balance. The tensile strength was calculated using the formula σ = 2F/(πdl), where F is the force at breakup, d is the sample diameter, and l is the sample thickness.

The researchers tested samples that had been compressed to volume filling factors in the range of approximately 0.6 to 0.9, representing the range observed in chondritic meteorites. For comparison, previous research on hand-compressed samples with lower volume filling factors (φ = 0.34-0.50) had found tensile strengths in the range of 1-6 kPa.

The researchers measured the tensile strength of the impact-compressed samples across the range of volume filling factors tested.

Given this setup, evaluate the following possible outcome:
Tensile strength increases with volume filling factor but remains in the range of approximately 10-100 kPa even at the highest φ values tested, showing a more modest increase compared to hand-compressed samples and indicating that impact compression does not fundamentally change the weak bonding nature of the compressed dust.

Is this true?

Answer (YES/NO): YES